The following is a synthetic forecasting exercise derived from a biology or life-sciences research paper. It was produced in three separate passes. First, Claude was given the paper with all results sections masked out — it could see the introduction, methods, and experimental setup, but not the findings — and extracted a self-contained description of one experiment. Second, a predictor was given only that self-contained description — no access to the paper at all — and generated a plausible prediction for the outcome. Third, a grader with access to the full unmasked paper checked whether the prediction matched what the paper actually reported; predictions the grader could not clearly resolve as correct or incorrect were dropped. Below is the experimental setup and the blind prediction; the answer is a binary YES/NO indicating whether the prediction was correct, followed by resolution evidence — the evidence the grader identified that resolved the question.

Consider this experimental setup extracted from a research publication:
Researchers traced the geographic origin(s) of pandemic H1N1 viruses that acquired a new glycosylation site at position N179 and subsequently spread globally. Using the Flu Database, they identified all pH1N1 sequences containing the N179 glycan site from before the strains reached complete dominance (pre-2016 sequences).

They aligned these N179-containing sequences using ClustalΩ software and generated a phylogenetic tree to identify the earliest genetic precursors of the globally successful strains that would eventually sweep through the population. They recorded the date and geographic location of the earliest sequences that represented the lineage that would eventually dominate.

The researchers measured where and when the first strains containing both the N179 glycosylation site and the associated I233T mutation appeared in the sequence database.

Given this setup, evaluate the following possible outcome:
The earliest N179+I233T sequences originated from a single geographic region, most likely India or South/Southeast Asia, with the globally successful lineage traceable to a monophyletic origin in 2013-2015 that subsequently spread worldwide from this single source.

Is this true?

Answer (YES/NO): NO